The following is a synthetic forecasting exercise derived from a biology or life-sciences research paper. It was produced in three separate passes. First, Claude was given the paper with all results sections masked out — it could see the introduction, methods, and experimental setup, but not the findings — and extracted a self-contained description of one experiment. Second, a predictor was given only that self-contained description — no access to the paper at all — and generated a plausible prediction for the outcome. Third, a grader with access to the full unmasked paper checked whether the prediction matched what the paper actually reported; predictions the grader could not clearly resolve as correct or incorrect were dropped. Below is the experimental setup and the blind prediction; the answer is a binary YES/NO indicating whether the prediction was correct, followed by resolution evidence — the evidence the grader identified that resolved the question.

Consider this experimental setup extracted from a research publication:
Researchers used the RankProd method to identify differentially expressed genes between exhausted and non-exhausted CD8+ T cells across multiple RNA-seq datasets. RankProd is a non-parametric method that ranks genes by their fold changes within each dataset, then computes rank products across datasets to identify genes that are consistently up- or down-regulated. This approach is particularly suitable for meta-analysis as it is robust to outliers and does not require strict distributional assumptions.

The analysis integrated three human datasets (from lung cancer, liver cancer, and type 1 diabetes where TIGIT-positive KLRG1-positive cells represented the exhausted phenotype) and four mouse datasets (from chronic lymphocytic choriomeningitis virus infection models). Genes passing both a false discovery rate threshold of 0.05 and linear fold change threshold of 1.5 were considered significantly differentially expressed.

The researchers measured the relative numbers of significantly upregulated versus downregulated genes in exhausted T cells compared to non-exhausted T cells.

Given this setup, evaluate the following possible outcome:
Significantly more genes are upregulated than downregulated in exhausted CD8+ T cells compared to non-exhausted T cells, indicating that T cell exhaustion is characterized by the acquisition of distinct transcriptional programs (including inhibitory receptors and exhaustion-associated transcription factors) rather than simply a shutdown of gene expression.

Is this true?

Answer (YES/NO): NO